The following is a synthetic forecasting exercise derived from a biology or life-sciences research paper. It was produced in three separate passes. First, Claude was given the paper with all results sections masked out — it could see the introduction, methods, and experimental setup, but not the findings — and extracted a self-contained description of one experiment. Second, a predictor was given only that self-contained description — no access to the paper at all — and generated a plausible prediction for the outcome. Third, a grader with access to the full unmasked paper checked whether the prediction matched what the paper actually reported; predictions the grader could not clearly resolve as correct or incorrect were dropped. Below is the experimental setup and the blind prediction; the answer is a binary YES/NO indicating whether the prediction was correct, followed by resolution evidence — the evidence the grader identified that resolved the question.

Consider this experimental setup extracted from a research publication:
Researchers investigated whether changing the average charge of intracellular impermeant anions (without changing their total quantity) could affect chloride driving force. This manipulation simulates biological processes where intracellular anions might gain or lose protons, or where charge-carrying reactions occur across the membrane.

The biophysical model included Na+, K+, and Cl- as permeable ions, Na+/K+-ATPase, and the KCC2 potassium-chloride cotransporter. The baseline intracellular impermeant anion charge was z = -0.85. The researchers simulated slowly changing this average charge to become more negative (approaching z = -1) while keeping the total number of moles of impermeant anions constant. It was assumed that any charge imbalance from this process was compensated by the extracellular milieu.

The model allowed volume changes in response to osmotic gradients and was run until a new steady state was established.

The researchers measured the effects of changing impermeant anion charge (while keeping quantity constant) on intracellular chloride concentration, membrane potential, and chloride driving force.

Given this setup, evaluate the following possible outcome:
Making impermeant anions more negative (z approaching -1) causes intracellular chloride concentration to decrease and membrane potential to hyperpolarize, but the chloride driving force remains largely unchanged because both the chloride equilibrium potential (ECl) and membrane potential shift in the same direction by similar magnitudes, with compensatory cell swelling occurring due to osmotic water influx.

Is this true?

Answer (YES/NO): YES